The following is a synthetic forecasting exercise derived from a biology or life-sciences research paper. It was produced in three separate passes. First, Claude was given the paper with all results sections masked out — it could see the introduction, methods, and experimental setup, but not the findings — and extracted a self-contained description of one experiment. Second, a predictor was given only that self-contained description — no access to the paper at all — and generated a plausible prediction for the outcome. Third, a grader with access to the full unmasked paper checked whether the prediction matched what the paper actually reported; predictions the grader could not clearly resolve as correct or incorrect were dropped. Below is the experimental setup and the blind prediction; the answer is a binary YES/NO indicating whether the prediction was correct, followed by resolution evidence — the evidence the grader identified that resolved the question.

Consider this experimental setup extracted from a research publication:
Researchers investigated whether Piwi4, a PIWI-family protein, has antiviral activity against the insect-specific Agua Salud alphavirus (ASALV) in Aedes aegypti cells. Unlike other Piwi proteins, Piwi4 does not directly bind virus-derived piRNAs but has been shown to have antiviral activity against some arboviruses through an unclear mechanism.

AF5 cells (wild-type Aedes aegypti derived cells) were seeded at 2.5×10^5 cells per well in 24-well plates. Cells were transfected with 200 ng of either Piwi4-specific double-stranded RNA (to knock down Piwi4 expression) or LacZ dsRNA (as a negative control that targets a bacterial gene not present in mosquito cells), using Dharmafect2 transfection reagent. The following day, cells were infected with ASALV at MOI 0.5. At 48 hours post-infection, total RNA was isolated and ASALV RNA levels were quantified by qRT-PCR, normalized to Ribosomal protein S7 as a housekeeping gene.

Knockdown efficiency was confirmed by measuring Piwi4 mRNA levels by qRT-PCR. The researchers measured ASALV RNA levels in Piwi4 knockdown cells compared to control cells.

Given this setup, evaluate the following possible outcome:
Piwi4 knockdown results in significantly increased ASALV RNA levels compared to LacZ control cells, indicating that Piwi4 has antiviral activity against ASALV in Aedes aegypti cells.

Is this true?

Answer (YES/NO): YES